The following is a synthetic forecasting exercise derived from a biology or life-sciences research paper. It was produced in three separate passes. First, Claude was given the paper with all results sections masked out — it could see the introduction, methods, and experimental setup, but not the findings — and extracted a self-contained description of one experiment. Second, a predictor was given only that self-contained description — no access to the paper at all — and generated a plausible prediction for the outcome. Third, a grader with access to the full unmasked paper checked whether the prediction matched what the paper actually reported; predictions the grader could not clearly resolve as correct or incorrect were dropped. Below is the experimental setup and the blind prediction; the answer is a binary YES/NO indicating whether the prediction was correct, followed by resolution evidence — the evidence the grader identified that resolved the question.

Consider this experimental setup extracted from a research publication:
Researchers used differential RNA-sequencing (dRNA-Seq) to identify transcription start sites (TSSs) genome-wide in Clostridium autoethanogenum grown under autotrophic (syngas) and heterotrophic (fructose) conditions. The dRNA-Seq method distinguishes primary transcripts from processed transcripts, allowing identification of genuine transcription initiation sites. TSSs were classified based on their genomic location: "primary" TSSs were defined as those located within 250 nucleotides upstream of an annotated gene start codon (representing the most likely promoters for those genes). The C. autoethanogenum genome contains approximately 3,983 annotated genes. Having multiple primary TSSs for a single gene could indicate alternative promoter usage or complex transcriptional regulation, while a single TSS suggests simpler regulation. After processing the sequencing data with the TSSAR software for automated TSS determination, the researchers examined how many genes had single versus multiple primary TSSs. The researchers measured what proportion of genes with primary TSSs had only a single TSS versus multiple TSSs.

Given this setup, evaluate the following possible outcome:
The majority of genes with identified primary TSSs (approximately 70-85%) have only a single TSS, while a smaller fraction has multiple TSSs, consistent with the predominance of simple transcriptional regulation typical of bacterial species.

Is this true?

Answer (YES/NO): NO